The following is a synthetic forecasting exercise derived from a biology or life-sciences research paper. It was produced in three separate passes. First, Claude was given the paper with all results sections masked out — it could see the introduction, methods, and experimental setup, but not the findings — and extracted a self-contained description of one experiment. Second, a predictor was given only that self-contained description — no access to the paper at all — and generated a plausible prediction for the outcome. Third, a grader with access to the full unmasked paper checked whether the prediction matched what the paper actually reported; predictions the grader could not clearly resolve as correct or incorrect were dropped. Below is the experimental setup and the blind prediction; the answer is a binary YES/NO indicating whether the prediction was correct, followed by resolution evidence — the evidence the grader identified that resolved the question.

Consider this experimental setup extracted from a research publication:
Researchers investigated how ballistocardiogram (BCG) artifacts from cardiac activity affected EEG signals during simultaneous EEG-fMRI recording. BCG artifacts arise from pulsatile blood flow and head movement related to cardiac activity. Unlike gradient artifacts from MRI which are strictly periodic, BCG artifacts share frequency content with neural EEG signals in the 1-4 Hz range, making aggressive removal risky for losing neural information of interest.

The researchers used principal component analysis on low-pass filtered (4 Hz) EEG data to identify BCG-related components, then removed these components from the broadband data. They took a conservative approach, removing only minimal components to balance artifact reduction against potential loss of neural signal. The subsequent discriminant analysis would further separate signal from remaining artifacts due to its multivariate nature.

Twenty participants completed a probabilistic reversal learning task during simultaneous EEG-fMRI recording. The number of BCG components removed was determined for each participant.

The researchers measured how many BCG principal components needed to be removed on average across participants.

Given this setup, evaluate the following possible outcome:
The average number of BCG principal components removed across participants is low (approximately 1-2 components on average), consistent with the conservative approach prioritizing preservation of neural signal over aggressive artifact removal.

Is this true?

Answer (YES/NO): NO